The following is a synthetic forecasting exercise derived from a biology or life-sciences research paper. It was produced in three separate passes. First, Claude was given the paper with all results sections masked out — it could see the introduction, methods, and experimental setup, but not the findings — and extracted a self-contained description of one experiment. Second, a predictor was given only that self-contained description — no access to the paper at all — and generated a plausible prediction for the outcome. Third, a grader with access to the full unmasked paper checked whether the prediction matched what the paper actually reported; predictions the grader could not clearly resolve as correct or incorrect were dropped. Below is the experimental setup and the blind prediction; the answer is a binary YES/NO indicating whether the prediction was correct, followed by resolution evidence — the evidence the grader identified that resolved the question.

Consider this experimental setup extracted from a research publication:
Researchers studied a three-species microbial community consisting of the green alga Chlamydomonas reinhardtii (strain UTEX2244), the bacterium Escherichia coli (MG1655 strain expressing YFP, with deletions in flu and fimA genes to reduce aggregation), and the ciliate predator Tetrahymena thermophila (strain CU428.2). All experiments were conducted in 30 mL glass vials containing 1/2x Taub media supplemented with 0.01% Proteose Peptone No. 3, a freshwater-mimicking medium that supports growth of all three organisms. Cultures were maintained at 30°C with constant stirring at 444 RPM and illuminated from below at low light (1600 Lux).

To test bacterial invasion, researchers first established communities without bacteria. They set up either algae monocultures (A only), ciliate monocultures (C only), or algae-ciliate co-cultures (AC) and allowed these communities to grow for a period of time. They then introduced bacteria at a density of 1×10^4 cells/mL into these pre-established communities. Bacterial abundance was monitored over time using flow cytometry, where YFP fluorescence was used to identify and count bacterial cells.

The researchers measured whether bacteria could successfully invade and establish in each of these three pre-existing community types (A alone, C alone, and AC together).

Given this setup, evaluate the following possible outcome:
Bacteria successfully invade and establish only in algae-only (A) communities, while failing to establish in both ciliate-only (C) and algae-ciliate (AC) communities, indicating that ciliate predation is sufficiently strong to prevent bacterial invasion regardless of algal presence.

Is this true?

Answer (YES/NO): NO